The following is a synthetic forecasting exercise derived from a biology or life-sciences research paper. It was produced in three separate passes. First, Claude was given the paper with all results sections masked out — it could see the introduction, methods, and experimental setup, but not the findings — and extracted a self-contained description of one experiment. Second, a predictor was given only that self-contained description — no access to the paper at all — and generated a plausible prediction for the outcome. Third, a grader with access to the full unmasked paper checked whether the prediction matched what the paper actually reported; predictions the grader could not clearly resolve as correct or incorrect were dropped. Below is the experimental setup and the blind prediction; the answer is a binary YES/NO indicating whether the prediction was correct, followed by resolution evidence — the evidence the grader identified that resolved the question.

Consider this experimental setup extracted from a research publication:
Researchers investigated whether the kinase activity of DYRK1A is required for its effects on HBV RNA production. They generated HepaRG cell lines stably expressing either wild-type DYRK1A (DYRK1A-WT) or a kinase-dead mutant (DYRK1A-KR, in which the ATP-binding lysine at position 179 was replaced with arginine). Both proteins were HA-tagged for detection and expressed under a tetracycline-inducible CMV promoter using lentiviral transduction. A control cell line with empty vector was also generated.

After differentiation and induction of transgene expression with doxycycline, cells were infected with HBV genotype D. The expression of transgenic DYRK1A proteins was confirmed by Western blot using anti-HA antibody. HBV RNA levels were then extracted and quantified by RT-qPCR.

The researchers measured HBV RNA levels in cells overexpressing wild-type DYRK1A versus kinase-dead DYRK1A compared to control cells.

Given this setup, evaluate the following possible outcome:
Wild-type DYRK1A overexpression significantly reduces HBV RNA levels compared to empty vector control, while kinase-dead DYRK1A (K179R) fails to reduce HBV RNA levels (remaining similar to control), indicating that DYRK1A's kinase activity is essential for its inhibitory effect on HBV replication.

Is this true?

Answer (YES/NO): NO